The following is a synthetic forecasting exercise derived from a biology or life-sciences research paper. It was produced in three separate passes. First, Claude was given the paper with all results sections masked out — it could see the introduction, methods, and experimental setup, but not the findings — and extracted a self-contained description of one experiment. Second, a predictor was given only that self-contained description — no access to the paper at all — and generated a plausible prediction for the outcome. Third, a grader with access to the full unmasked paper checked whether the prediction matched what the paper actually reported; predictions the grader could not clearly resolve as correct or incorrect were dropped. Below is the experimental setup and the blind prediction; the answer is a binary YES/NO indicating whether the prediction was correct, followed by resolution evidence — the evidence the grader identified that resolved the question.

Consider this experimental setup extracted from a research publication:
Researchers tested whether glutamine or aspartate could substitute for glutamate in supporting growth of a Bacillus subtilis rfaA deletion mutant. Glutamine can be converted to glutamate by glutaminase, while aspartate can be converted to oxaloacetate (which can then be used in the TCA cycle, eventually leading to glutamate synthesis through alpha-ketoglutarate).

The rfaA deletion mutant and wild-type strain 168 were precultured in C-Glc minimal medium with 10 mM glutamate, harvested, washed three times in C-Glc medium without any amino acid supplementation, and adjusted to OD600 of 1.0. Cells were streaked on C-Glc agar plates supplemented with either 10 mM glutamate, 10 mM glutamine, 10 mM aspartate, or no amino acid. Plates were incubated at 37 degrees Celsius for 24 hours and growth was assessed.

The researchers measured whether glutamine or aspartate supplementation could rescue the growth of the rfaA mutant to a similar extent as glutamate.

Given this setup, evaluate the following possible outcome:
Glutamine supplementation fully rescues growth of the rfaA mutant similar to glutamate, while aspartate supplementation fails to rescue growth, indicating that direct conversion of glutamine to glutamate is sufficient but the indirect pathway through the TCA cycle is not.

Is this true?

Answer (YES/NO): YES